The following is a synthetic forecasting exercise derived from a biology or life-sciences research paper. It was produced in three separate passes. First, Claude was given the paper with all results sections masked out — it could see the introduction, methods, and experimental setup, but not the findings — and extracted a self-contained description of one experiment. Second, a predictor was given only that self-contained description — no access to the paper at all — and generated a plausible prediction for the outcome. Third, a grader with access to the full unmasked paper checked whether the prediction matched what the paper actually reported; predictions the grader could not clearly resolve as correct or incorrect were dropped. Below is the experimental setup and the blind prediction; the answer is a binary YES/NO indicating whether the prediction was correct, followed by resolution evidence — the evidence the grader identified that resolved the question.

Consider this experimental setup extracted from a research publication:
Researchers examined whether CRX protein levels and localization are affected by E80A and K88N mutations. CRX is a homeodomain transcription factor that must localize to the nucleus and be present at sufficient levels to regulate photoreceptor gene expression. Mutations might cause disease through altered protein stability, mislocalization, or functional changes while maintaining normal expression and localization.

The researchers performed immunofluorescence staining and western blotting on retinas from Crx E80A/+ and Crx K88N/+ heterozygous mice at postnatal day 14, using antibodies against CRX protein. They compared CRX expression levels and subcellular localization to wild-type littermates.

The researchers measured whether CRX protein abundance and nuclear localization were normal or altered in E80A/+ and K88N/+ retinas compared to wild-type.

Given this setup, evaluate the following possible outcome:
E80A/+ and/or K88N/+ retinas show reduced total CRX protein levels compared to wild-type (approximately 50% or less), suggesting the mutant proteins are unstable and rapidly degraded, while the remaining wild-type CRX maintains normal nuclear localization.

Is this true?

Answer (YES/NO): NO